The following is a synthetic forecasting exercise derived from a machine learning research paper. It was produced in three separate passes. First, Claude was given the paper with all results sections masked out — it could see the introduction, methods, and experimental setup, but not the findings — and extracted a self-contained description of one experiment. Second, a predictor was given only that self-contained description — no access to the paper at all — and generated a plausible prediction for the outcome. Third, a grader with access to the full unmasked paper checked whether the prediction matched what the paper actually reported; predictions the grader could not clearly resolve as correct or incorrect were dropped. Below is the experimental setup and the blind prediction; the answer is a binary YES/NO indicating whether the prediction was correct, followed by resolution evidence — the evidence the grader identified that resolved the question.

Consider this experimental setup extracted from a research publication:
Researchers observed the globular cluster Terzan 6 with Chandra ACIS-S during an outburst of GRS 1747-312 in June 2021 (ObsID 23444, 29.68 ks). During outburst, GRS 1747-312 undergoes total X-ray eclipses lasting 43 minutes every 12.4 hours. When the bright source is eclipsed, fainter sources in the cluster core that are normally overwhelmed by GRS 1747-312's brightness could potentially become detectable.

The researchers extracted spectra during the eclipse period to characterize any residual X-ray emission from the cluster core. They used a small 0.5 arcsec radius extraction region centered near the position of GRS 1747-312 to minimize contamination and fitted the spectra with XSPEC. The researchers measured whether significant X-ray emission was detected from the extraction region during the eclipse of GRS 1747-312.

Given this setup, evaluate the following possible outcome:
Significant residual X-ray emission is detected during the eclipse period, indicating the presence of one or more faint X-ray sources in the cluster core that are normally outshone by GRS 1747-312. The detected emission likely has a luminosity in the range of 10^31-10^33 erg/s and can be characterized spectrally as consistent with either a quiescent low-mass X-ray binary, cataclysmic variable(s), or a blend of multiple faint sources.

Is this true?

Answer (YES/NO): NO